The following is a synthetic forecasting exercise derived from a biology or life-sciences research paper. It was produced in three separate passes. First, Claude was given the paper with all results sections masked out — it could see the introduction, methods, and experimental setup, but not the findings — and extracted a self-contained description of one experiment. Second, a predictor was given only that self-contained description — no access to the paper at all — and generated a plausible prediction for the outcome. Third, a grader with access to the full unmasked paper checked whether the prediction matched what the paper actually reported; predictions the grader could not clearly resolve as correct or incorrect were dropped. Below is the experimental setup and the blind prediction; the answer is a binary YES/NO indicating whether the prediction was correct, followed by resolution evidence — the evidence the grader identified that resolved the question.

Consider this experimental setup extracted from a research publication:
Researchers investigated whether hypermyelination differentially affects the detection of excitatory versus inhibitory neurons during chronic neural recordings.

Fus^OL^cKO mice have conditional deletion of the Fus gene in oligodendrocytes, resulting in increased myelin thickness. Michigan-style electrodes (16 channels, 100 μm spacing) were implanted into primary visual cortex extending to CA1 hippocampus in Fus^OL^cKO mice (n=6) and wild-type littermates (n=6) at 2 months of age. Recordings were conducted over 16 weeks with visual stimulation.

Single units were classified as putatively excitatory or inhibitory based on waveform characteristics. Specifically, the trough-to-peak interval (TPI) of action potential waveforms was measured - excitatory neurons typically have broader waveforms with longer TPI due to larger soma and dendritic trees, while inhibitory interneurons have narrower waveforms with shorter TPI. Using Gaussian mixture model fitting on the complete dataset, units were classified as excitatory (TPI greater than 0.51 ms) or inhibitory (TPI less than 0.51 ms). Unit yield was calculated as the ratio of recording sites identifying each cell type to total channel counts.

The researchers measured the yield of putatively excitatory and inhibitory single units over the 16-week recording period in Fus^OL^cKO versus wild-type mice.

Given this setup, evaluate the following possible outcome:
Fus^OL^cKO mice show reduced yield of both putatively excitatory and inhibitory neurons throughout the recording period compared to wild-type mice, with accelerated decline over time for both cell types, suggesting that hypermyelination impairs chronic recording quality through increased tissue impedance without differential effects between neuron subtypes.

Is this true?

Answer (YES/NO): NO